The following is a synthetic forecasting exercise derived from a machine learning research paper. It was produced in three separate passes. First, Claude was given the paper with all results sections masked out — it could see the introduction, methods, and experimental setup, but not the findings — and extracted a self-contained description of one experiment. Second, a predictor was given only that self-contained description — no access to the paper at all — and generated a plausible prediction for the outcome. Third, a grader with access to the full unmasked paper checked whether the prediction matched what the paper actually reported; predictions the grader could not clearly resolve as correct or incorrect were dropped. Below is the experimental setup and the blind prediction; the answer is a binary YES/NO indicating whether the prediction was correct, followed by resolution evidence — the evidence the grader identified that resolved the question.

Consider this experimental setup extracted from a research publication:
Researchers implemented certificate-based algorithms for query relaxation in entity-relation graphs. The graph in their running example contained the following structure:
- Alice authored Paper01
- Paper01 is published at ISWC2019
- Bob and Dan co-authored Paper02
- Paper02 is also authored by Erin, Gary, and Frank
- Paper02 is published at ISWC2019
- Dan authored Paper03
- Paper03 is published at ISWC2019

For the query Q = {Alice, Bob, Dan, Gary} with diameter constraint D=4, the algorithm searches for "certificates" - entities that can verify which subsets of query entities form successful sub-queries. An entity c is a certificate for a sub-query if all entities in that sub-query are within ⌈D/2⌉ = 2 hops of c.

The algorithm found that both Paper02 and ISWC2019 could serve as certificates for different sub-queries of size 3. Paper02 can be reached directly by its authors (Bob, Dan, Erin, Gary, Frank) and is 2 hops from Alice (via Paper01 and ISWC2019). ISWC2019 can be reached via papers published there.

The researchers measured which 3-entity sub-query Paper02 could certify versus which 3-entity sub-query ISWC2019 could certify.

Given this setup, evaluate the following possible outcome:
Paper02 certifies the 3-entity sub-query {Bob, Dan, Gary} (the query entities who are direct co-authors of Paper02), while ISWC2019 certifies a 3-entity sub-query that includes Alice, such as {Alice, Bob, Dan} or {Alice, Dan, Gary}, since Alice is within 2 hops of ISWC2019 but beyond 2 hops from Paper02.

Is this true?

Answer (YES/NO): YES